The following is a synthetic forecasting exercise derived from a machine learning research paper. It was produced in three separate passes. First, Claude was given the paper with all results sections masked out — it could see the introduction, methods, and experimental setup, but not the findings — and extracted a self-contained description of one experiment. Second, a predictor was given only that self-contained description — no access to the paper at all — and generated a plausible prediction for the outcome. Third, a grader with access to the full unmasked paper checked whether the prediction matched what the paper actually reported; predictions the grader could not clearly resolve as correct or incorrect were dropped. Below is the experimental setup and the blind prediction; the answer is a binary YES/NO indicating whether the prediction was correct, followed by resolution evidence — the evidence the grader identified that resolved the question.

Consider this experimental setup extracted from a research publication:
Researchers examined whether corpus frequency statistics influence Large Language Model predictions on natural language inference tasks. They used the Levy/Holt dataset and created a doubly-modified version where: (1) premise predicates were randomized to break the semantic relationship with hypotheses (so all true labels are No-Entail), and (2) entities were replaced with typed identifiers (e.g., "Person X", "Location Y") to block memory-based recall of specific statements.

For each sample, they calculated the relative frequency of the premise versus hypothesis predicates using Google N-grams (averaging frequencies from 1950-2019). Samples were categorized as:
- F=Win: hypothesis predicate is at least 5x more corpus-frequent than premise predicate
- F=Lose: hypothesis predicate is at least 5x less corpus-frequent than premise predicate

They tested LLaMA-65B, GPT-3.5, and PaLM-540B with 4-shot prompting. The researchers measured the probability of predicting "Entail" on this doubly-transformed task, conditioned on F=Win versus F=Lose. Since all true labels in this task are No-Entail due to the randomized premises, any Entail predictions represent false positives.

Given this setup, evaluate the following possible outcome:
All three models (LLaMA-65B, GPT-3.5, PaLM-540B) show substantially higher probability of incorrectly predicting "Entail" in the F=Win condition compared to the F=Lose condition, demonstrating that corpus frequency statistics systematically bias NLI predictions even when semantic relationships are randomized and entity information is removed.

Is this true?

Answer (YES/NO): YES